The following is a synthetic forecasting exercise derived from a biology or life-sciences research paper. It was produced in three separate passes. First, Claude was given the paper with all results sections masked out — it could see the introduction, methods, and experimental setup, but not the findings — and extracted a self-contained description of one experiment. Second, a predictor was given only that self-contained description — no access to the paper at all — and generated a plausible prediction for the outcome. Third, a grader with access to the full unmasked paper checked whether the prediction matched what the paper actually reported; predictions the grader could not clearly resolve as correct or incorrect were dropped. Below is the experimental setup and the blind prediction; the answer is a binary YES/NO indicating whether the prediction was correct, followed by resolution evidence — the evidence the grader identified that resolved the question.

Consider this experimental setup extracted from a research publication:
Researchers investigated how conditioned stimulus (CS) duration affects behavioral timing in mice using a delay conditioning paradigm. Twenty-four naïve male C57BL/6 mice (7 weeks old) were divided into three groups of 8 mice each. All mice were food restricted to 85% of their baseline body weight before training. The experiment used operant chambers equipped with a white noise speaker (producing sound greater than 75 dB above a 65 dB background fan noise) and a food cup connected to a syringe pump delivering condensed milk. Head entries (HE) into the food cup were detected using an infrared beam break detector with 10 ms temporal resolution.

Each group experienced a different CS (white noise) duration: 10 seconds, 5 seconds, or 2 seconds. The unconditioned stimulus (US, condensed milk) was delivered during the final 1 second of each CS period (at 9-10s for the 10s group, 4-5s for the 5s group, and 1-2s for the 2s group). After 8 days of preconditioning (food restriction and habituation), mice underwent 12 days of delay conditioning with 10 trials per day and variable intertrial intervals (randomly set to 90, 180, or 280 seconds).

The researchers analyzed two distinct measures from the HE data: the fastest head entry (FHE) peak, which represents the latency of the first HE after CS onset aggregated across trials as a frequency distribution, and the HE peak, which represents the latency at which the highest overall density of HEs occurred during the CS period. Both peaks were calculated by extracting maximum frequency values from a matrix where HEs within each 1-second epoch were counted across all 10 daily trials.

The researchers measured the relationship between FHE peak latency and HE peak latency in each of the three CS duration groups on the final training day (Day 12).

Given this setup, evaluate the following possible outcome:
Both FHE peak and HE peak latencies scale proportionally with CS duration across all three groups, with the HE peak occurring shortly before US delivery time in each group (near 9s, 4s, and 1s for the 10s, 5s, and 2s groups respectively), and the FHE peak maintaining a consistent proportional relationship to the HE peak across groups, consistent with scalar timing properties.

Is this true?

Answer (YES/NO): NO